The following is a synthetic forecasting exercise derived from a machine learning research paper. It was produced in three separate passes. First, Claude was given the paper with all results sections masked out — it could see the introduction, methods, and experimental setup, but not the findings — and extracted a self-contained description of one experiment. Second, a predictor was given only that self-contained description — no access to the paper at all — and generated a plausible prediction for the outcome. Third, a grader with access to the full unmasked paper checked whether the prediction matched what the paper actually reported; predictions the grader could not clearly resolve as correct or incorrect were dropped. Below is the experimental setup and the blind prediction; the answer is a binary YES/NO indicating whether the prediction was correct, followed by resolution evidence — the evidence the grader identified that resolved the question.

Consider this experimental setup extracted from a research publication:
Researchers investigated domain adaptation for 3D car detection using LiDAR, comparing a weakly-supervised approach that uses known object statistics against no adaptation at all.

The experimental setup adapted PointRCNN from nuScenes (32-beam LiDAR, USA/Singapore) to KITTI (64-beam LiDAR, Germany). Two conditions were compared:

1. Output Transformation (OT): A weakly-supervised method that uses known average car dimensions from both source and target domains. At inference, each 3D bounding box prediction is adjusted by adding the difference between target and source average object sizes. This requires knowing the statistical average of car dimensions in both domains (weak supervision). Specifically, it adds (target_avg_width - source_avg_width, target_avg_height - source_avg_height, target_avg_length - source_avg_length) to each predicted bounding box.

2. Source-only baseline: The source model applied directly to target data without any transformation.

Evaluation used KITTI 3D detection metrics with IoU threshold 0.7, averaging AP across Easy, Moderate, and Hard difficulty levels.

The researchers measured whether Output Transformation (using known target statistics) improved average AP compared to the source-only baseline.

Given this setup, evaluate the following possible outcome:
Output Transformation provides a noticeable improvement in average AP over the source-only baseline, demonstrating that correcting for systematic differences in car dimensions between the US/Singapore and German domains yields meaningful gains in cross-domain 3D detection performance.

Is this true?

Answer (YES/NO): NO